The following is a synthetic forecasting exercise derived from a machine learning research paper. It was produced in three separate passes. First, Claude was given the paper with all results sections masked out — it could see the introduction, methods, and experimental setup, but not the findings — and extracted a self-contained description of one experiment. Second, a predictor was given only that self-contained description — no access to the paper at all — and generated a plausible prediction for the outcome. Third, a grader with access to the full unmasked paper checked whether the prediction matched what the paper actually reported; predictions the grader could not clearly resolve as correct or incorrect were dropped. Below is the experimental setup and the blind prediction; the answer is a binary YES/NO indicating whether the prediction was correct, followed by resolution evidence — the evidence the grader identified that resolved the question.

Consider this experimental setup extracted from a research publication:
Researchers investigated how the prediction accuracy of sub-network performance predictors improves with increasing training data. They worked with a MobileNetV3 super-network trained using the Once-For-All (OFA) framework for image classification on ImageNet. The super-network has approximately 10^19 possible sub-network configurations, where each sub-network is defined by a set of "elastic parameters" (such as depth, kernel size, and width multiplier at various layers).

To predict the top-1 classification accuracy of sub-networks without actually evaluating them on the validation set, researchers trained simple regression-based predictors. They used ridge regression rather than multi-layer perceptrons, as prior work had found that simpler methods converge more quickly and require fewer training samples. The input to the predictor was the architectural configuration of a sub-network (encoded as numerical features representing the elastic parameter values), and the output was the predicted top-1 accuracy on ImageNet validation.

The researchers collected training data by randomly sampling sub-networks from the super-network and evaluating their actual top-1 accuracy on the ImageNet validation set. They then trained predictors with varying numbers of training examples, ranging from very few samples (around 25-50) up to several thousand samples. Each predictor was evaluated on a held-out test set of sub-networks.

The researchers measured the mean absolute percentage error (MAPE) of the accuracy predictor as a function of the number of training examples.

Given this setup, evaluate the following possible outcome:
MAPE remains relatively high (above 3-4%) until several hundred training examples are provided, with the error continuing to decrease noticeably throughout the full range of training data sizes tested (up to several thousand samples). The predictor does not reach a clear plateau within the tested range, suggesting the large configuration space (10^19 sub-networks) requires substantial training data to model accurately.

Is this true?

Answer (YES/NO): NO